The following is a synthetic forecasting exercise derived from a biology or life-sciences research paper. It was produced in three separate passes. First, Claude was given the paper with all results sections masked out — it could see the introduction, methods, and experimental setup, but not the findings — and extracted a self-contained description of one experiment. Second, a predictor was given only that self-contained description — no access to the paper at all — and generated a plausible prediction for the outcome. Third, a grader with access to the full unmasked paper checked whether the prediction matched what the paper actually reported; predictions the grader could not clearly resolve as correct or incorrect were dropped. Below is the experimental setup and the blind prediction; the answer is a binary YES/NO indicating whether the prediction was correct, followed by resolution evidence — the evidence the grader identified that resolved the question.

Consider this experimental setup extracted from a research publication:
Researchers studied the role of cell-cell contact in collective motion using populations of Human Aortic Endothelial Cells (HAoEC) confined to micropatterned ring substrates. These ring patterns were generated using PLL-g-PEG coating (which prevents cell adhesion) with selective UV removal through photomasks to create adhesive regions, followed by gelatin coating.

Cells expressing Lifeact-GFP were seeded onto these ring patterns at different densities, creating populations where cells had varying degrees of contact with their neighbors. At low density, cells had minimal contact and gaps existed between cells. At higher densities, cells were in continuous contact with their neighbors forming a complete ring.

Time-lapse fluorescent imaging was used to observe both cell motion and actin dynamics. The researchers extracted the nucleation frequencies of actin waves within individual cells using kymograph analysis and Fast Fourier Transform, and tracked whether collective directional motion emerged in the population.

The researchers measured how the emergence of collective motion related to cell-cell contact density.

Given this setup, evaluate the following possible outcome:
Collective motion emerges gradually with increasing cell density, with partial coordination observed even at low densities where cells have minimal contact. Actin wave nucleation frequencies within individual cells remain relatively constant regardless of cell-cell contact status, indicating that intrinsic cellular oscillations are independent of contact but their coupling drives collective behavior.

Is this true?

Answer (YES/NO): NO